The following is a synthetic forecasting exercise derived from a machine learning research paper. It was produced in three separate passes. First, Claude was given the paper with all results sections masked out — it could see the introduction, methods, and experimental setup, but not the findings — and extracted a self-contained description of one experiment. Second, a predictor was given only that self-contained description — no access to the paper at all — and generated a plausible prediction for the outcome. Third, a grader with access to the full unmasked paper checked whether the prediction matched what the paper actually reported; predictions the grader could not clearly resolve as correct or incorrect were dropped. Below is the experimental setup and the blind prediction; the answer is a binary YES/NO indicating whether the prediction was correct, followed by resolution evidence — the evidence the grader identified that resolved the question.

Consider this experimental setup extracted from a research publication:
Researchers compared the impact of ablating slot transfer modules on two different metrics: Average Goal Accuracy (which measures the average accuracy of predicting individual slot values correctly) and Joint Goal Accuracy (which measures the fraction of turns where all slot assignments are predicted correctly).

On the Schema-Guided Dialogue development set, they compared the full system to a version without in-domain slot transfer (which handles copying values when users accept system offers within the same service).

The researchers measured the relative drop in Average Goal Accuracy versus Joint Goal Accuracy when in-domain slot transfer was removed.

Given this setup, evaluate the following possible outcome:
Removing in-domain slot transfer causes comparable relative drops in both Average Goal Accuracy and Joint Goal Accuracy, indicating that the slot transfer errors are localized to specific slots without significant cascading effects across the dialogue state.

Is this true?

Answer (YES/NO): NO